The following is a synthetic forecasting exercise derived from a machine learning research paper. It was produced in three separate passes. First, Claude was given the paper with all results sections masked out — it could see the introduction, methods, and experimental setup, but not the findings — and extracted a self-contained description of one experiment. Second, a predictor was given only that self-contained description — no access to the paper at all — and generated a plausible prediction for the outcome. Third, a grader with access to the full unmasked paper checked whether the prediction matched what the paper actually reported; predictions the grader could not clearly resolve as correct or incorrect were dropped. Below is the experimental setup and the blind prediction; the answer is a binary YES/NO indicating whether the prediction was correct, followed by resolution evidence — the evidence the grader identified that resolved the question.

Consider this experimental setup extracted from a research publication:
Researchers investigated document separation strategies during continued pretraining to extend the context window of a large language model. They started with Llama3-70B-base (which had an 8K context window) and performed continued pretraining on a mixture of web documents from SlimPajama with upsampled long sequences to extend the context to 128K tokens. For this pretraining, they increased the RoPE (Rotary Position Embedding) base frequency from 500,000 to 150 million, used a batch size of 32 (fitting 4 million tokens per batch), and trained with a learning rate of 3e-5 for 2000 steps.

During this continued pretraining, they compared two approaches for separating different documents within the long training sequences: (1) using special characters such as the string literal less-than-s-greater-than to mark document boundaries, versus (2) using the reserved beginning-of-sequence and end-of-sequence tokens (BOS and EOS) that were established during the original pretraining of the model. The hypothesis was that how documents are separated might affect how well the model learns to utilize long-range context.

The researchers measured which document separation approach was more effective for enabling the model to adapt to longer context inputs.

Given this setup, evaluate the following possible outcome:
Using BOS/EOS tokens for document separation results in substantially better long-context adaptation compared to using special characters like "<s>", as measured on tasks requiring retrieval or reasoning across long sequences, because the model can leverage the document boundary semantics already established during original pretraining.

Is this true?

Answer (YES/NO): NO